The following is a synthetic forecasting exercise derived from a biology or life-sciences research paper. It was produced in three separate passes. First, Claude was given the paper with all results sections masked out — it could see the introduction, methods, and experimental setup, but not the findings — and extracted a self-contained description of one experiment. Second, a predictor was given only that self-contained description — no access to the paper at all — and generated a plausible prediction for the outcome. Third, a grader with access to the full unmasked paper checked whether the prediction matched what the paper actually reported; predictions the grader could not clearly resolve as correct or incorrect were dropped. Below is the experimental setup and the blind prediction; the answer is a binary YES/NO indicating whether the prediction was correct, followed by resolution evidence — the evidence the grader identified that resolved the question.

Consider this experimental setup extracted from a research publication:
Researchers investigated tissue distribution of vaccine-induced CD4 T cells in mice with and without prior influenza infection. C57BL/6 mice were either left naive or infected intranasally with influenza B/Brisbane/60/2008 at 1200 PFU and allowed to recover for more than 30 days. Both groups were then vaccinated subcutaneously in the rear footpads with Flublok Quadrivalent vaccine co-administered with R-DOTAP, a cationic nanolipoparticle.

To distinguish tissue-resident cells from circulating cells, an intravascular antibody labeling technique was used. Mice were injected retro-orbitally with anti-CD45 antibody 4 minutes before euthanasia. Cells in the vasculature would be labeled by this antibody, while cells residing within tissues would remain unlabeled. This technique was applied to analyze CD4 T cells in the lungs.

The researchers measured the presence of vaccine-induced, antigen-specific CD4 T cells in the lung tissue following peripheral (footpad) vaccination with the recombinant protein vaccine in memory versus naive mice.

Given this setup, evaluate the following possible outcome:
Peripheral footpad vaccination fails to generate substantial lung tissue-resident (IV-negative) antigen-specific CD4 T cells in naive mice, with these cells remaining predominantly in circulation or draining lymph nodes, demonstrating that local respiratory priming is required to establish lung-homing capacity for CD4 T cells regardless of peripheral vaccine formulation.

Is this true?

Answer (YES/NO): NO